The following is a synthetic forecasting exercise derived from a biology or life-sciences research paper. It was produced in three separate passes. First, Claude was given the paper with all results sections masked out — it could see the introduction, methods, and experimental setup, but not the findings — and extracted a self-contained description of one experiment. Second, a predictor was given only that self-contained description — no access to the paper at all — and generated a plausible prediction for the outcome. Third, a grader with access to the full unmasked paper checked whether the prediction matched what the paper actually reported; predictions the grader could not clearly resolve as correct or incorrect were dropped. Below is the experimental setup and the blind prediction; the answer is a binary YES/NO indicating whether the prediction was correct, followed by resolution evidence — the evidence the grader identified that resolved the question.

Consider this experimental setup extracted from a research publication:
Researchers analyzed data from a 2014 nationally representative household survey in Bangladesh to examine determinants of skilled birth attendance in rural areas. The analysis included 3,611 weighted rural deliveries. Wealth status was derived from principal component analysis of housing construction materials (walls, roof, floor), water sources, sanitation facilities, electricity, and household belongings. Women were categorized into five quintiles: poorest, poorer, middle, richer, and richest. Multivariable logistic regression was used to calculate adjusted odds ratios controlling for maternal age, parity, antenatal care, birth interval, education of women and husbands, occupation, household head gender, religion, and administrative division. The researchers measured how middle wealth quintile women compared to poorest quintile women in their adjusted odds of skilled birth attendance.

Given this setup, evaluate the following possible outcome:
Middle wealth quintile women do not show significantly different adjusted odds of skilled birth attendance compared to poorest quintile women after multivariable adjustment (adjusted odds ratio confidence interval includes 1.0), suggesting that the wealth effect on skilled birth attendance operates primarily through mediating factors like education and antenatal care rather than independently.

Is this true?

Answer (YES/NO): YES